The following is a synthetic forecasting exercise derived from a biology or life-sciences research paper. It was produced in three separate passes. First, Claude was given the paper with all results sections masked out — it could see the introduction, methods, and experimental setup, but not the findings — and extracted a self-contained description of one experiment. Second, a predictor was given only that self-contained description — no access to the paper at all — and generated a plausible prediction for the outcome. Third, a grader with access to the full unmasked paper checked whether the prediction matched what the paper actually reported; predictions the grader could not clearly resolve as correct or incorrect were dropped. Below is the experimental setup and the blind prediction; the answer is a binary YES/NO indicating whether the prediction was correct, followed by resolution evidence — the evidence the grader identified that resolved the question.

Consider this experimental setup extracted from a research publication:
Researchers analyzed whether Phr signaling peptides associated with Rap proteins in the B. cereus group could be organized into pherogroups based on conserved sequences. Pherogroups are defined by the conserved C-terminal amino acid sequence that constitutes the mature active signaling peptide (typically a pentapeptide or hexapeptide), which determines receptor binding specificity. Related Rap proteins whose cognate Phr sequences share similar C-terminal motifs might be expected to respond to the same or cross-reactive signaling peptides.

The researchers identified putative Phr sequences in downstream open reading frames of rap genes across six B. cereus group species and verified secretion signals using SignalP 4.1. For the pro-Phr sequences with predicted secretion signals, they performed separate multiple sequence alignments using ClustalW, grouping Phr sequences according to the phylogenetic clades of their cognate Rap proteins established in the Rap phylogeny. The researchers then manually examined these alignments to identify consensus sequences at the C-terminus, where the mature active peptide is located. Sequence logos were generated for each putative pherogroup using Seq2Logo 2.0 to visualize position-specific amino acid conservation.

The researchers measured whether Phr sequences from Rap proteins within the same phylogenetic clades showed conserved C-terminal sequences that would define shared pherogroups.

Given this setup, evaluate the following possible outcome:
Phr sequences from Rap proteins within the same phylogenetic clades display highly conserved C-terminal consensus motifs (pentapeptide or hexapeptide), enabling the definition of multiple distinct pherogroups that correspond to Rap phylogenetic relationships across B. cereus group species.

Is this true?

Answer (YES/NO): NO